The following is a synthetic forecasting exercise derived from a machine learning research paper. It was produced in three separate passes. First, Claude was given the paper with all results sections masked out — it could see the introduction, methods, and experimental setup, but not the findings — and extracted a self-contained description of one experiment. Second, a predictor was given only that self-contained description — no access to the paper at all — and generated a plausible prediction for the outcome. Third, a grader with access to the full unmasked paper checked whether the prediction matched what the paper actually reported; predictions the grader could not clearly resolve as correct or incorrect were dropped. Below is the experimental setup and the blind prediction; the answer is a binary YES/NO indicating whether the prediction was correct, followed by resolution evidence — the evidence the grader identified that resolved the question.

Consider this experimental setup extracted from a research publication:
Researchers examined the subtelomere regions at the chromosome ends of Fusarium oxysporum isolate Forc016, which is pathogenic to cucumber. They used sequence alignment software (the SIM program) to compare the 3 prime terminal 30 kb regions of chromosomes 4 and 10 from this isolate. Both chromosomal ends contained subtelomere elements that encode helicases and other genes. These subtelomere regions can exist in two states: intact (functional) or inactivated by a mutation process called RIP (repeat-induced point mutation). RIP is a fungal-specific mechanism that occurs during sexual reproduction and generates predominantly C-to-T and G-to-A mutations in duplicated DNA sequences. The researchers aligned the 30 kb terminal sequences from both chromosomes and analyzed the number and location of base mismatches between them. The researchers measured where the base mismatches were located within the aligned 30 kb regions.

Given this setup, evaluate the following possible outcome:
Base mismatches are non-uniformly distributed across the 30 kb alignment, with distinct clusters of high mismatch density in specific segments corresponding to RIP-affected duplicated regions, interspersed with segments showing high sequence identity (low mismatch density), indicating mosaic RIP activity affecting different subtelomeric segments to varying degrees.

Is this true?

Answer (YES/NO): YES